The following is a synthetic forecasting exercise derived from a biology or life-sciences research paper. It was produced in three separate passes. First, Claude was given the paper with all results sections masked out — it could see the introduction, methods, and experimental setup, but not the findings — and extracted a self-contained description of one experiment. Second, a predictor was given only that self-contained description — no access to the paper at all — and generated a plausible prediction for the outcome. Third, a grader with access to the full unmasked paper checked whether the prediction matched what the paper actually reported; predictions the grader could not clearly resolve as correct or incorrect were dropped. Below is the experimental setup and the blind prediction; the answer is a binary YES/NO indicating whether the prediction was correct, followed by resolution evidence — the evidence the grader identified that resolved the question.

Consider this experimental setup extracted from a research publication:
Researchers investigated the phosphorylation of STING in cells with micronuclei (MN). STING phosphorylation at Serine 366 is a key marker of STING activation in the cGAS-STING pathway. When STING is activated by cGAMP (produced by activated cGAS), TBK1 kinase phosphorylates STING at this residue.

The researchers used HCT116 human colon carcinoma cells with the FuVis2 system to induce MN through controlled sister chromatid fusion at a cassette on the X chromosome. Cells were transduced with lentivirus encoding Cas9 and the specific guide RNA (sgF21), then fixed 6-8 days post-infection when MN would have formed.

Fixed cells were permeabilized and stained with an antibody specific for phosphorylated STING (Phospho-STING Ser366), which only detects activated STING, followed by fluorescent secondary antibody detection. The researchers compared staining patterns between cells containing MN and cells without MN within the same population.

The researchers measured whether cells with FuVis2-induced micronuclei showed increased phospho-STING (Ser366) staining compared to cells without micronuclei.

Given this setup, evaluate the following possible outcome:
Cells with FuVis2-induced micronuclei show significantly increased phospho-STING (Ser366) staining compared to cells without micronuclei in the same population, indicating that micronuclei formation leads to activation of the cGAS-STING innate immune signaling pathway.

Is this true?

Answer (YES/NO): NO